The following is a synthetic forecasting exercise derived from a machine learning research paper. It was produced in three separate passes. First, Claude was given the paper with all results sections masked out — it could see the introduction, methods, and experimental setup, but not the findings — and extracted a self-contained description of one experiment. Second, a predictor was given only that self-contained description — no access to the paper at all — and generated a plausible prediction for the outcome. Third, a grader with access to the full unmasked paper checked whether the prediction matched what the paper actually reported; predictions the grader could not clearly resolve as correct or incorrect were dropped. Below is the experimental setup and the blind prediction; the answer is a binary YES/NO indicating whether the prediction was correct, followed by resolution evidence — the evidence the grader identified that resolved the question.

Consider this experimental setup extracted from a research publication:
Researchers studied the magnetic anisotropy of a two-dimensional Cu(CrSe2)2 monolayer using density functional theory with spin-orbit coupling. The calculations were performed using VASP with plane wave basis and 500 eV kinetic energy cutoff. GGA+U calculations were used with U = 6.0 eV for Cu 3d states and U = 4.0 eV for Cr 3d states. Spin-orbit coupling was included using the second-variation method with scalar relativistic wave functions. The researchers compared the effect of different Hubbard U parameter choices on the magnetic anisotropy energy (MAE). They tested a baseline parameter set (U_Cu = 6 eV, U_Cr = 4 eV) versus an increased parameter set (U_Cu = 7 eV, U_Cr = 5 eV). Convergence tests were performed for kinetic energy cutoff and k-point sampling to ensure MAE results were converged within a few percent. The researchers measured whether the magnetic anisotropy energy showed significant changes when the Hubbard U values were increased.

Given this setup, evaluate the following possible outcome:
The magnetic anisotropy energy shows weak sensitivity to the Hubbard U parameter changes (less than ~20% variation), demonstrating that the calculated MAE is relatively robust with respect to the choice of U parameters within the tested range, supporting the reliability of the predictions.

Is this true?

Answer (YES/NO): YES